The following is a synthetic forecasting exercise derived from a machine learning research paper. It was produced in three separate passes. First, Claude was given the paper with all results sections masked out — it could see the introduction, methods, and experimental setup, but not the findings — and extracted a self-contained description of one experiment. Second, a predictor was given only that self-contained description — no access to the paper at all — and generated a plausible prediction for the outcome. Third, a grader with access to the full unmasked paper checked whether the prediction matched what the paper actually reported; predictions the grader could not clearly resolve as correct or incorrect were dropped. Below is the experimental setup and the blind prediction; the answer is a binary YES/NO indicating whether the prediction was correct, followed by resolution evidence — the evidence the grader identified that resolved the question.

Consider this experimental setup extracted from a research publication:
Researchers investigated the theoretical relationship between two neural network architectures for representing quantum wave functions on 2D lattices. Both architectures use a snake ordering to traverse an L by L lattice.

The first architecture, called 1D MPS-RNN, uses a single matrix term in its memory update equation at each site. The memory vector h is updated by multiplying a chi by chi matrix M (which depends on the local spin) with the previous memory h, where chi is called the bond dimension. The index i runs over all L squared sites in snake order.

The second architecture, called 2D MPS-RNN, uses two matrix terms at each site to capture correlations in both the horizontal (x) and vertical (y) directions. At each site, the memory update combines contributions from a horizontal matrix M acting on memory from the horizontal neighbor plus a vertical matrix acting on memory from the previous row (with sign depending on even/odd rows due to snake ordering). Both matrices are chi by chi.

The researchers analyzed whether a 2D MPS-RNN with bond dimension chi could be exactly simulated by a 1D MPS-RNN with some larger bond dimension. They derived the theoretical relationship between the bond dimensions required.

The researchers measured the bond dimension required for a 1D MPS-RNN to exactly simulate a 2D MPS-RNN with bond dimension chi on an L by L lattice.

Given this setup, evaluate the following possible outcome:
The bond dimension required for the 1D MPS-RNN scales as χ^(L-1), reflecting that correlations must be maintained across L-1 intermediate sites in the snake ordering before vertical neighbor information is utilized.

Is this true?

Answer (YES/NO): NO